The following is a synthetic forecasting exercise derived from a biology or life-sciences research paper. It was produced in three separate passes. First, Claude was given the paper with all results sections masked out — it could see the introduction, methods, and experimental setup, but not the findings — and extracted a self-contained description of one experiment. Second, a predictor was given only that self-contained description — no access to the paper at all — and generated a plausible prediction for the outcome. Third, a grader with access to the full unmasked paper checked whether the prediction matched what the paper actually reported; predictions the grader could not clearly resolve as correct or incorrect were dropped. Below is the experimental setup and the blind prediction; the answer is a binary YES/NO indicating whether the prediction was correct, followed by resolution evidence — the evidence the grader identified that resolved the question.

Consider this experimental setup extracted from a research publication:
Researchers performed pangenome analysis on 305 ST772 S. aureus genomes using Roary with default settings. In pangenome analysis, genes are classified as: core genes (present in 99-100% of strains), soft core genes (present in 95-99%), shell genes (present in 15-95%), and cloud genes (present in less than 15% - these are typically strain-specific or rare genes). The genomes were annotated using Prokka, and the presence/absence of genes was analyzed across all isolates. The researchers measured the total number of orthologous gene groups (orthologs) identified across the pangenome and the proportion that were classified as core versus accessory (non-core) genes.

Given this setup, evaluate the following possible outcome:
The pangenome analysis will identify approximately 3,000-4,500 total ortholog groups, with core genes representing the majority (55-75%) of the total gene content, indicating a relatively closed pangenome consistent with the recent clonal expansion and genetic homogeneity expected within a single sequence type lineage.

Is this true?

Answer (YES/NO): NO